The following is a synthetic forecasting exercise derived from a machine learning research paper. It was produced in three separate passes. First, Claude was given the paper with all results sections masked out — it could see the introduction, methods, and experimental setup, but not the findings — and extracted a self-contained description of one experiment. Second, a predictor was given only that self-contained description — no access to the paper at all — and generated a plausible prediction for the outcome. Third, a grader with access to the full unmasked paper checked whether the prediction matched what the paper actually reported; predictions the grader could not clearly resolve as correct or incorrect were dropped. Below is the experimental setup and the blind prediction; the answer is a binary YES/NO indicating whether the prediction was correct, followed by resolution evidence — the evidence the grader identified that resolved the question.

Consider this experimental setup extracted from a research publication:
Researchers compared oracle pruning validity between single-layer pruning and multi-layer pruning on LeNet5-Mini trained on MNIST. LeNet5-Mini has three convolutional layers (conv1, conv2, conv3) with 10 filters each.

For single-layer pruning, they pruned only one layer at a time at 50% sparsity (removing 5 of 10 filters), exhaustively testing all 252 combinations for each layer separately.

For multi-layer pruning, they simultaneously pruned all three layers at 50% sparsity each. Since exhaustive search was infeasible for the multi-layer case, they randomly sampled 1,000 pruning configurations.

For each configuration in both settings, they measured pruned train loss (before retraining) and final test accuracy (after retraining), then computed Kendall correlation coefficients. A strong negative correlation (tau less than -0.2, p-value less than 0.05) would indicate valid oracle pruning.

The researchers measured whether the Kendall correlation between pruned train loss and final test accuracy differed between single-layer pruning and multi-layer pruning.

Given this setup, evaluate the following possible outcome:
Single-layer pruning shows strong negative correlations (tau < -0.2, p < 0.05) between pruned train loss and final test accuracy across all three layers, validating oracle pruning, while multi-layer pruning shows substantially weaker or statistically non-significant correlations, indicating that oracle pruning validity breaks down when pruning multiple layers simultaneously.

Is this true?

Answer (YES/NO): YES